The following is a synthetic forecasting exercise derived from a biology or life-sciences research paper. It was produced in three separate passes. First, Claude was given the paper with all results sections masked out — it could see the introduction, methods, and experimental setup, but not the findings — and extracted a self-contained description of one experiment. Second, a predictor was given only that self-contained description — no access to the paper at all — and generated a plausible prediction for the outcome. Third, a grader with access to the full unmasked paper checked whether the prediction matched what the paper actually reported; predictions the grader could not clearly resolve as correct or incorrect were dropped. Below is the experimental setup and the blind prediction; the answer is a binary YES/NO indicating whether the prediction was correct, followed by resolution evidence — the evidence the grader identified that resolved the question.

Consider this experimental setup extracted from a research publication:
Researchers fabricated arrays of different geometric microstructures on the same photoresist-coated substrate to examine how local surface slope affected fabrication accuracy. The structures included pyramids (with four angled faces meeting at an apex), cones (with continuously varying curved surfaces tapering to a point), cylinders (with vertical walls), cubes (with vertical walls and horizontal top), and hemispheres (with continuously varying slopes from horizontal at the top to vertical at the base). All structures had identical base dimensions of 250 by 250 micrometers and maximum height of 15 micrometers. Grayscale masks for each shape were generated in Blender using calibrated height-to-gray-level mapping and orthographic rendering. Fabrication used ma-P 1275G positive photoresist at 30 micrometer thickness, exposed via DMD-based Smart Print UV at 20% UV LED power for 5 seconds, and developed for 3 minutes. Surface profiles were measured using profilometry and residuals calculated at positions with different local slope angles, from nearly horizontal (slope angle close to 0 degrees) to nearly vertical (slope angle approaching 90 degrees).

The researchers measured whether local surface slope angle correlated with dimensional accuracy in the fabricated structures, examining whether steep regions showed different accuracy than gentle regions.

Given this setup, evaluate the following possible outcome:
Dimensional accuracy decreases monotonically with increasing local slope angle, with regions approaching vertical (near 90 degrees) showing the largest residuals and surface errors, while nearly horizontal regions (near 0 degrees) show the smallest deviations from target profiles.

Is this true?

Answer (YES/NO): NO